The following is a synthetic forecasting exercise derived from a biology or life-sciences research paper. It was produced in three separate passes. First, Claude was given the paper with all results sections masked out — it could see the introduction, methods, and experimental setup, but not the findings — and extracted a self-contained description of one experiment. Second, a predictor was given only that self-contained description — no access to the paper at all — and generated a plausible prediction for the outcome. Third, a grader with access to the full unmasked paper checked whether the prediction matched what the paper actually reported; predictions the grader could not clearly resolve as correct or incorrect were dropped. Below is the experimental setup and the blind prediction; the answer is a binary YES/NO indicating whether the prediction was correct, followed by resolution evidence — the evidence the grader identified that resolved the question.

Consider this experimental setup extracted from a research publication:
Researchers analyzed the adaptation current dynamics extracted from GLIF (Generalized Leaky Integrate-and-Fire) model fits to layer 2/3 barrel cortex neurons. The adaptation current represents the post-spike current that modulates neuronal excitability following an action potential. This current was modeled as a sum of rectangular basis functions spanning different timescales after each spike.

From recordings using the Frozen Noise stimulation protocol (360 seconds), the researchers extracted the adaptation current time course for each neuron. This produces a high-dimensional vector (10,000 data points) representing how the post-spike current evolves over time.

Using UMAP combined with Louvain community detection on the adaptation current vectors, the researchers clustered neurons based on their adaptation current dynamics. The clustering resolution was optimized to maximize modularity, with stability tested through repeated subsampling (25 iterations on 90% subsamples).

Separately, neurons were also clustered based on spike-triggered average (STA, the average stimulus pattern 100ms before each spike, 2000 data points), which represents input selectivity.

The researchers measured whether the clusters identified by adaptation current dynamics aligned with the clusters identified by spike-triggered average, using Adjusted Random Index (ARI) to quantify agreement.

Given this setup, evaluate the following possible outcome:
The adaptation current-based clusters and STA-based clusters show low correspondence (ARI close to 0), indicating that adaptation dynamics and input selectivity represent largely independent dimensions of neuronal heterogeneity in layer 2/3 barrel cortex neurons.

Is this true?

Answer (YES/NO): YES